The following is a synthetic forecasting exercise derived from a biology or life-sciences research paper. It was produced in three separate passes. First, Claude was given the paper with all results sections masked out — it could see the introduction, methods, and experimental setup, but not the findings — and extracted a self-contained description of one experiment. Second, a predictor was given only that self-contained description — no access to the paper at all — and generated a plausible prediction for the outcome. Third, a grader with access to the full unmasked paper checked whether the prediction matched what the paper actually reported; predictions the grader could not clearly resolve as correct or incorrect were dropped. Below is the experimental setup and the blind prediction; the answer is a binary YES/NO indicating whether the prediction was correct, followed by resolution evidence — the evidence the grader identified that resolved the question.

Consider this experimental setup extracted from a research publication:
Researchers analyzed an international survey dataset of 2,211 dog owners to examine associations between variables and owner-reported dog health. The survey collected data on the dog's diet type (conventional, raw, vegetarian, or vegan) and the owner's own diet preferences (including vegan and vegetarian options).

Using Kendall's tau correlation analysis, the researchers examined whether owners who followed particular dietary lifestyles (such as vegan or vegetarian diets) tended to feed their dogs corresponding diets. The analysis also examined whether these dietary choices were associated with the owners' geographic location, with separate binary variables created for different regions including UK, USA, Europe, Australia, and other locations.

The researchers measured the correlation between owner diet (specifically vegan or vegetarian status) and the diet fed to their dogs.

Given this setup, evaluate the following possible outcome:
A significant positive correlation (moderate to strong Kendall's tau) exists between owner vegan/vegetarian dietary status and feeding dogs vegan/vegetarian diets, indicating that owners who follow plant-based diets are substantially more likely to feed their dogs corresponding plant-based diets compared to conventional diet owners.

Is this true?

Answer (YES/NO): YES